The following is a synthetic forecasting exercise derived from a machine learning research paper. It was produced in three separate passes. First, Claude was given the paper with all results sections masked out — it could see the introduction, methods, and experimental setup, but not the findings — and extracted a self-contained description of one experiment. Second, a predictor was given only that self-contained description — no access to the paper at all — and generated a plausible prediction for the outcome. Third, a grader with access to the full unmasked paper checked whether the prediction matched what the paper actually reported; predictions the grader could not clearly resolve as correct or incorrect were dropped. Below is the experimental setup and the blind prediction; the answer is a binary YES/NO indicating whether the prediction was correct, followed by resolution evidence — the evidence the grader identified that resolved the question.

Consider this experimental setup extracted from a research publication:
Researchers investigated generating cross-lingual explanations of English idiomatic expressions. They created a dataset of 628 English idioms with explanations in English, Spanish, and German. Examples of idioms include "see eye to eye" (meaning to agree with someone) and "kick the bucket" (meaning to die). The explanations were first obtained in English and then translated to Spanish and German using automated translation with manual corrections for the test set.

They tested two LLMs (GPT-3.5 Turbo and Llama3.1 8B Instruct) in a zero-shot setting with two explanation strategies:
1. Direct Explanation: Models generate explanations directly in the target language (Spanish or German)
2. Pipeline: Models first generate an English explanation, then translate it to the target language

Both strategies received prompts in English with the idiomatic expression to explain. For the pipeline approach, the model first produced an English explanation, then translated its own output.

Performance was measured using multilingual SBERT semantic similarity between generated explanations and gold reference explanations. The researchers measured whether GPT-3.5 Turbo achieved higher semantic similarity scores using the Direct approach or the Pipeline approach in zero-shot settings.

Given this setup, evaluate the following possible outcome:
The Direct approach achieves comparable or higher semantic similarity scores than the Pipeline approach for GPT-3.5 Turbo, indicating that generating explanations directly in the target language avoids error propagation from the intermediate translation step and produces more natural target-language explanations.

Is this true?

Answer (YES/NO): NO